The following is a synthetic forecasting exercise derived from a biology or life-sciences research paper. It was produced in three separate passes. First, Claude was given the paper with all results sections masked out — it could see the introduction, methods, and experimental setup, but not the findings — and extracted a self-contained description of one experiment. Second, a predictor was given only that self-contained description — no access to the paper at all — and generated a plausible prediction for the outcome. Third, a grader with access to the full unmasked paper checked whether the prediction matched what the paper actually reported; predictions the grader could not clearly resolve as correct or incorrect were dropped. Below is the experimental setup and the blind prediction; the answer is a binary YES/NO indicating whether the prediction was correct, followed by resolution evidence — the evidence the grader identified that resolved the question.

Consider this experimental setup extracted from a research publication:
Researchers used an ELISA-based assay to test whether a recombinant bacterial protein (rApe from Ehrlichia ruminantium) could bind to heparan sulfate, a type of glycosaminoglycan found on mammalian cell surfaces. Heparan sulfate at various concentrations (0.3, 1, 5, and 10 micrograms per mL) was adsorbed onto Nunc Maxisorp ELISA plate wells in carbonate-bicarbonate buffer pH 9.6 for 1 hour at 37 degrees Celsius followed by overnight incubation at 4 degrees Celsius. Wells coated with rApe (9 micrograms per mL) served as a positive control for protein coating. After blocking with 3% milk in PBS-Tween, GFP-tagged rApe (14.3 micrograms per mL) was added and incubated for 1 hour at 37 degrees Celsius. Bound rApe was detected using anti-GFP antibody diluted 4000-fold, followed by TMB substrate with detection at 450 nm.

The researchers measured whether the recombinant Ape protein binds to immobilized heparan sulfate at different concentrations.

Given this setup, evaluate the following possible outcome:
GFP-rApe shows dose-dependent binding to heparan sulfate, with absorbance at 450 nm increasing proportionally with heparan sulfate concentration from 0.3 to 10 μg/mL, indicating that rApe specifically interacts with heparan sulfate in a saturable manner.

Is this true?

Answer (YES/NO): NO